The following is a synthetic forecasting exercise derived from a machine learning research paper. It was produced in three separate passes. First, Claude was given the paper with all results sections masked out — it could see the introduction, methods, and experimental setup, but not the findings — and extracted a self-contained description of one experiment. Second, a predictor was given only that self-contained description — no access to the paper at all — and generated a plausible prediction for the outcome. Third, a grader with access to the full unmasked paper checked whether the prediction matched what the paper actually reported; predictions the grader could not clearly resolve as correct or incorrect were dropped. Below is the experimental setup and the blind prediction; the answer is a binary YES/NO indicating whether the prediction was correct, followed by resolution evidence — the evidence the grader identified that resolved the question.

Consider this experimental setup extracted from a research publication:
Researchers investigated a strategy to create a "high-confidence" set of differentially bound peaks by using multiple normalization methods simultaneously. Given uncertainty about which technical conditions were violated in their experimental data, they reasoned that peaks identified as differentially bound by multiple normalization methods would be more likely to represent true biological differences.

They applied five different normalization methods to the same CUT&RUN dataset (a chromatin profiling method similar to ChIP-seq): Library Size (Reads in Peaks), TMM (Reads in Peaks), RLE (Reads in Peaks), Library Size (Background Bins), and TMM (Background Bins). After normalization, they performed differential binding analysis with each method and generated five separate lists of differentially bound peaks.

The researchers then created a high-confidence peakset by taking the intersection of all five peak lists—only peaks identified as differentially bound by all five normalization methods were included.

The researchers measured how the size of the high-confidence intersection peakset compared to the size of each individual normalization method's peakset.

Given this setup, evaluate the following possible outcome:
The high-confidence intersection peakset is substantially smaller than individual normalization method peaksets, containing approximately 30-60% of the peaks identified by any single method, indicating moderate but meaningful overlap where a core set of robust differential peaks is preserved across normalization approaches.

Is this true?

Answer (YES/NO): YES